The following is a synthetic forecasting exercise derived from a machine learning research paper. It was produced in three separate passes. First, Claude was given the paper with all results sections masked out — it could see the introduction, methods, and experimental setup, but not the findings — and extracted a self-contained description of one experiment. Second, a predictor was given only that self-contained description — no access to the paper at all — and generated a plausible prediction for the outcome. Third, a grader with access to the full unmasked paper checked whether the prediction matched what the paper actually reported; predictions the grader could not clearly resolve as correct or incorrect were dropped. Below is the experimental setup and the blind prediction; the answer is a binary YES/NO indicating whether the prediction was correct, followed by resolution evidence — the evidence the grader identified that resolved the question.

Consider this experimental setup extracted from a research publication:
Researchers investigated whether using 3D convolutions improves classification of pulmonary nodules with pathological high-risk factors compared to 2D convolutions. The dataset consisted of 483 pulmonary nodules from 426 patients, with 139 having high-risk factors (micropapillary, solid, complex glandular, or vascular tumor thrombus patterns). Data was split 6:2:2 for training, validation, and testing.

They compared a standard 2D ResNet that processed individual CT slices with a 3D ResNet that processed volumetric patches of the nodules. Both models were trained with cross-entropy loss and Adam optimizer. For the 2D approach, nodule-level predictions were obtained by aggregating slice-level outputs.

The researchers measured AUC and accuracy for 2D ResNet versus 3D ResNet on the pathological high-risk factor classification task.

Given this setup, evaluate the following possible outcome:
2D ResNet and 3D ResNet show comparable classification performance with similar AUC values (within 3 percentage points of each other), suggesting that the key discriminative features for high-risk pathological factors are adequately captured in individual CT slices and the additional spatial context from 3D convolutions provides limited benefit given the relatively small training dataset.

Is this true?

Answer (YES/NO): YES